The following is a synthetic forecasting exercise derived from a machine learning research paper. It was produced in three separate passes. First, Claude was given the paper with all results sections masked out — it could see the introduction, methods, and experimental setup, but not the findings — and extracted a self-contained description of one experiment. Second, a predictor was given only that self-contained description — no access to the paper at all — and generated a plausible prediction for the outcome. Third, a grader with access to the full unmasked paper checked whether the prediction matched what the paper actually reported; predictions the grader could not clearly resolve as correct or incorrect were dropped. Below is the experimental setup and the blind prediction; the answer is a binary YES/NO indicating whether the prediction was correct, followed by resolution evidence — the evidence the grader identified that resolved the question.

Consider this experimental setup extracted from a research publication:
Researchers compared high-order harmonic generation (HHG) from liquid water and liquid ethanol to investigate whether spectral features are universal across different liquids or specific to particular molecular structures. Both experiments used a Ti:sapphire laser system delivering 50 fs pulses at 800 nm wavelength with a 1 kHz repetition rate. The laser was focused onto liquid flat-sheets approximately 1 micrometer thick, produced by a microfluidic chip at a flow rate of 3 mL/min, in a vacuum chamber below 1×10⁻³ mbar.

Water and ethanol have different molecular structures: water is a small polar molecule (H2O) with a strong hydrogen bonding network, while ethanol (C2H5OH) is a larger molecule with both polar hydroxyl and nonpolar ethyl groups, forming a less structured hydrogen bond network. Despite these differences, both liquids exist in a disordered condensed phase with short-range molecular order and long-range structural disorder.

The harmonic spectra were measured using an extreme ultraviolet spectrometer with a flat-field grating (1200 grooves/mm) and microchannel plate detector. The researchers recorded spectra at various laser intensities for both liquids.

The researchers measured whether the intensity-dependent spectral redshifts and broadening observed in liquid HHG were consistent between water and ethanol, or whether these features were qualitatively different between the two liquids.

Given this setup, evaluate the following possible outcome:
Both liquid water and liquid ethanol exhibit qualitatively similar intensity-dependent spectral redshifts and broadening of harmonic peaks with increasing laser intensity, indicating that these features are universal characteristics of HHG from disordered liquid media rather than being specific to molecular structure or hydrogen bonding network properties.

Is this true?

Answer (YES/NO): NO